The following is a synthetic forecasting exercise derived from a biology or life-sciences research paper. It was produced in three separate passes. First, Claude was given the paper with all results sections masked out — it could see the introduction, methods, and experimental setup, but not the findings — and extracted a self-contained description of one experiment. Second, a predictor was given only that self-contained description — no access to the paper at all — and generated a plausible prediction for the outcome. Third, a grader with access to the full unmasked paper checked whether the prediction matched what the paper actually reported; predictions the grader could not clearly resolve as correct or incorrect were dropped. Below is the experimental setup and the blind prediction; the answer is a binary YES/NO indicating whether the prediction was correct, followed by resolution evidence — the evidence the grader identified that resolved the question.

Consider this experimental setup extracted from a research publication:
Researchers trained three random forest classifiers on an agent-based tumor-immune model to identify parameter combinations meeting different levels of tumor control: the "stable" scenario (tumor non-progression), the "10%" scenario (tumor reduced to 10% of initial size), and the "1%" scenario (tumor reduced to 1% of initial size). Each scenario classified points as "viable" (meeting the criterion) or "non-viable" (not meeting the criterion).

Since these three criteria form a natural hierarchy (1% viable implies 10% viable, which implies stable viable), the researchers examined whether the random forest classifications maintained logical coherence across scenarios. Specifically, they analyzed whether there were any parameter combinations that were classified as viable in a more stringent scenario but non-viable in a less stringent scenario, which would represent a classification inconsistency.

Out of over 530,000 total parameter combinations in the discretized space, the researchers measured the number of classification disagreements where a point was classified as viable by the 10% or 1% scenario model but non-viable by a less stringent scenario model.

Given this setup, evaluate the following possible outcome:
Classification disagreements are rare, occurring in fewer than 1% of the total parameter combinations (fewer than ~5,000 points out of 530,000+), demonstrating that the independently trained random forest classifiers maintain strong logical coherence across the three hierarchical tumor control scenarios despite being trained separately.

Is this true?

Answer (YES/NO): YES